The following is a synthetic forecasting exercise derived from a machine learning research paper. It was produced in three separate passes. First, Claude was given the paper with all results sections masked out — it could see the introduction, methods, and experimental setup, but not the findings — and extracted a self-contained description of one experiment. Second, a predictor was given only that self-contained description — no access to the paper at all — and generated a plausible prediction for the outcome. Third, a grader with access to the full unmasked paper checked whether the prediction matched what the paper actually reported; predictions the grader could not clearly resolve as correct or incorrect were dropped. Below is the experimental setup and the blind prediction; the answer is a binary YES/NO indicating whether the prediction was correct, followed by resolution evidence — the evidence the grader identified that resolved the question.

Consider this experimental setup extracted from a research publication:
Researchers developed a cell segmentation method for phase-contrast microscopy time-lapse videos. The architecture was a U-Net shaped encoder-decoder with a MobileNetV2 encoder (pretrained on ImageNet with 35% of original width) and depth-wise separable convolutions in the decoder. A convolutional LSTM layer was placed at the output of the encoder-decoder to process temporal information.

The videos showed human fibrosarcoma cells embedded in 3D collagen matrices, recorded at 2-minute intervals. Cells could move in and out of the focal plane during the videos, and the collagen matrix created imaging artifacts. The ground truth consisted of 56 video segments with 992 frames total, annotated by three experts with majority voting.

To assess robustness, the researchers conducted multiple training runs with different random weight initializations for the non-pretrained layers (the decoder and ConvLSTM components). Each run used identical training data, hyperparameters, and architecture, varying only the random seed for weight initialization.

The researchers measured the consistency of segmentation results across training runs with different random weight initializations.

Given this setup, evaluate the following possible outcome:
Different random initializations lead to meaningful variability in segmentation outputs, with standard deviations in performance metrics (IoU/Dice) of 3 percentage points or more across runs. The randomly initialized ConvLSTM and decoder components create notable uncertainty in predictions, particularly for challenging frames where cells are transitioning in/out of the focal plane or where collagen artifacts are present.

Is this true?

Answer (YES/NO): NO